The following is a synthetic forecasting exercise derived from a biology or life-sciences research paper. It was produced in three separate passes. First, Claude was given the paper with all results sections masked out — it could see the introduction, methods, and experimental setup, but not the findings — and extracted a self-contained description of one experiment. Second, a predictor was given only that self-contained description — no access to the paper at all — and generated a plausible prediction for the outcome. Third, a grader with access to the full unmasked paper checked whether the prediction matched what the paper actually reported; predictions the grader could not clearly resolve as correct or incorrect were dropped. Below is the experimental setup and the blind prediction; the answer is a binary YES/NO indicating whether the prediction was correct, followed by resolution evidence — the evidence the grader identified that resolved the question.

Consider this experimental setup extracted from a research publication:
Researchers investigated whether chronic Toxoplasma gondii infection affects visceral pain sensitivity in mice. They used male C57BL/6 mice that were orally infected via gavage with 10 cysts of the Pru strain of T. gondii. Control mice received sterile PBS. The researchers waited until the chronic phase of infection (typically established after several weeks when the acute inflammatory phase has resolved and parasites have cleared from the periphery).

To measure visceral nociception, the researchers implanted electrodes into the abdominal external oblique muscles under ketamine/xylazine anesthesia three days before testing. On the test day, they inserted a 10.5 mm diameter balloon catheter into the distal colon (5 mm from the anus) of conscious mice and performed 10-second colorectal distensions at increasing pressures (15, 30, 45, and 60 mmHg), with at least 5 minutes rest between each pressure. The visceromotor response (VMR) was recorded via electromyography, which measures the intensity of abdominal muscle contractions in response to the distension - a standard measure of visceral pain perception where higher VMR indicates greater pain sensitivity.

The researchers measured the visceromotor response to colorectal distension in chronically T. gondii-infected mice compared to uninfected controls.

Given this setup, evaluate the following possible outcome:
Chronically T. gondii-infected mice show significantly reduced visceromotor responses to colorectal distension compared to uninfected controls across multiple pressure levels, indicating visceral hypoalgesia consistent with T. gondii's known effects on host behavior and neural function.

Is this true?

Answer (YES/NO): YES